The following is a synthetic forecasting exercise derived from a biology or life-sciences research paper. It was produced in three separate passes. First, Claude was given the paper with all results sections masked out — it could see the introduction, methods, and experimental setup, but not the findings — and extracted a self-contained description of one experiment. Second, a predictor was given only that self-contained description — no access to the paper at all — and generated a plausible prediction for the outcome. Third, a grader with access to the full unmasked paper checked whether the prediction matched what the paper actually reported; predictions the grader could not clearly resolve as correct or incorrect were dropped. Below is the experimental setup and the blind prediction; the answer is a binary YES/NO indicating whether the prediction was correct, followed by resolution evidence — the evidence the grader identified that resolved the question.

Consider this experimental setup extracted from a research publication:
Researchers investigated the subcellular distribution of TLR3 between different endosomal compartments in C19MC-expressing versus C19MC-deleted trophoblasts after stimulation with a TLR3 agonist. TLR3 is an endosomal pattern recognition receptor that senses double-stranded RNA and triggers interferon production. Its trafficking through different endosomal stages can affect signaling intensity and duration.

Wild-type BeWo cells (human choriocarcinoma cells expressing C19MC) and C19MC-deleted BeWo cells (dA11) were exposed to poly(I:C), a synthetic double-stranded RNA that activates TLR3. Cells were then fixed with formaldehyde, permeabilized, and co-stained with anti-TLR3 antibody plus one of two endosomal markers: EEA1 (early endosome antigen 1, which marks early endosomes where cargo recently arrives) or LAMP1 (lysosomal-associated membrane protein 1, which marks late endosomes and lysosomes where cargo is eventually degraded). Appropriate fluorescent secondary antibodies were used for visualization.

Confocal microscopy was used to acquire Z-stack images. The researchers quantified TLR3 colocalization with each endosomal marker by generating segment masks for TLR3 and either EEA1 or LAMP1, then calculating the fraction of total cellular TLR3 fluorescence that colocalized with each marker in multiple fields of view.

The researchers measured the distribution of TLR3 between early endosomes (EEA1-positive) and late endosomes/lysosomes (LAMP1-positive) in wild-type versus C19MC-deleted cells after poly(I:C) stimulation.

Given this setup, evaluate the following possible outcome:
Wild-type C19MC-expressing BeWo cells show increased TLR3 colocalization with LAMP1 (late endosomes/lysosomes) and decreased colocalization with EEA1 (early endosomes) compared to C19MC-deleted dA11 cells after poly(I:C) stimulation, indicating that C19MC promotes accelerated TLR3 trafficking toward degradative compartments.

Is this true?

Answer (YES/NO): NO